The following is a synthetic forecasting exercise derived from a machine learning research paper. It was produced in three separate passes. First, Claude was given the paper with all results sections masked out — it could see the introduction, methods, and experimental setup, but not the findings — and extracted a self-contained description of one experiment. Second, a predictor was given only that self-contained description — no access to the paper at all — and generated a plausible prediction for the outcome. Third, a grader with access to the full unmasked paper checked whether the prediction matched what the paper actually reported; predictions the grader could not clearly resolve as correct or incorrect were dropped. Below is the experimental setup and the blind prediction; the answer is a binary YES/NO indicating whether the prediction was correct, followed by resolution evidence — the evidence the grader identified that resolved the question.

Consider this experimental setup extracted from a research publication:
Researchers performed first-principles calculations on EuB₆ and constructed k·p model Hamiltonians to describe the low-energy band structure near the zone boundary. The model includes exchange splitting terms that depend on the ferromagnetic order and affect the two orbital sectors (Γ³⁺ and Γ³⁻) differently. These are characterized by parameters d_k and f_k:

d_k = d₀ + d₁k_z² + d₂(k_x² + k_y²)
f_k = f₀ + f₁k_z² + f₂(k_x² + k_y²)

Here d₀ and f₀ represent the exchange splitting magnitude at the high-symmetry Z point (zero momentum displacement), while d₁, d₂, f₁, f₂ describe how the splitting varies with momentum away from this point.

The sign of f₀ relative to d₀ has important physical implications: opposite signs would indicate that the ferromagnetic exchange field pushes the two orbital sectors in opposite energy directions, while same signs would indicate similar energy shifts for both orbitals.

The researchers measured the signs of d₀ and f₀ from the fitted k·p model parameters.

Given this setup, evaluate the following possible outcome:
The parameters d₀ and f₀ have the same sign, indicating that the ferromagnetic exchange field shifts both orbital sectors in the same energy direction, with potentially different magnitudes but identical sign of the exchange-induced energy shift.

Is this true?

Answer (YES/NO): NO